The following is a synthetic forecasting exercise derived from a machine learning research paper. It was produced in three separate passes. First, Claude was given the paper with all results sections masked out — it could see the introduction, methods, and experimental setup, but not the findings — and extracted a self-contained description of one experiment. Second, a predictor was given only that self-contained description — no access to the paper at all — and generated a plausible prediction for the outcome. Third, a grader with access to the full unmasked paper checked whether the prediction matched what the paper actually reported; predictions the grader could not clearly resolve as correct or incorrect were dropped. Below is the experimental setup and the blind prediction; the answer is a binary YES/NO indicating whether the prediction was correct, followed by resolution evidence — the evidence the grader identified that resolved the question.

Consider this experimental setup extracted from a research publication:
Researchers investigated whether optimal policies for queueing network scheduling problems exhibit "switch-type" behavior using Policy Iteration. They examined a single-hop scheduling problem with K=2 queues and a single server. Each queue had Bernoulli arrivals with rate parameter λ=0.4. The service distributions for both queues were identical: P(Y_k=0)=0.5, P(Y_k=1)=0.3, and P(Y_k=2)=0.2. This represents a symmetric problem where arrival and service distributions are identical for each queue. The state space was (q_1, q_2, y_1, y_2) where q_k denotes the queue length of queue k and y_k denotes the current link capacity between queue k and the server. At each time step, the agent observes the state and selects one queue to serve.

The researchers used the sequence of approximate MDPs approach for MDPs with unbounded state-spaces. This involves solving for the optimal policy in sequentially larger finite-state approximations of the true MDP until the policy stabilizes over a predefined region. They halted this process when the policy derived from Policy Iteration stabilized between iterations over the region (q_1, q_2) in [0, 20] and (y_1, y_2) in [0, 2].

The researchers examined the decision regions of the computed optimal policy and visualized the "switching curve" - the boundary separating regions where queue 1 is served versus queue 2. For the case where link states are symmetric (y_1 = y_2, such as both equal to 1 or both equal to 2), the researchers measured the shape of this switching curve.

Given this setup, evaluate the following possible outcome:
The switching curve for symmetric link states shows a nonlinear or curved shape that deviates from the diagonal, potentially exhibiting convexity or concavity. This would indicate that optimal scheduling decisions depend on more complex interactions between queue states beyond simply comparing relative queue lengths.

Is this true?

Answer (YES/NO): NO